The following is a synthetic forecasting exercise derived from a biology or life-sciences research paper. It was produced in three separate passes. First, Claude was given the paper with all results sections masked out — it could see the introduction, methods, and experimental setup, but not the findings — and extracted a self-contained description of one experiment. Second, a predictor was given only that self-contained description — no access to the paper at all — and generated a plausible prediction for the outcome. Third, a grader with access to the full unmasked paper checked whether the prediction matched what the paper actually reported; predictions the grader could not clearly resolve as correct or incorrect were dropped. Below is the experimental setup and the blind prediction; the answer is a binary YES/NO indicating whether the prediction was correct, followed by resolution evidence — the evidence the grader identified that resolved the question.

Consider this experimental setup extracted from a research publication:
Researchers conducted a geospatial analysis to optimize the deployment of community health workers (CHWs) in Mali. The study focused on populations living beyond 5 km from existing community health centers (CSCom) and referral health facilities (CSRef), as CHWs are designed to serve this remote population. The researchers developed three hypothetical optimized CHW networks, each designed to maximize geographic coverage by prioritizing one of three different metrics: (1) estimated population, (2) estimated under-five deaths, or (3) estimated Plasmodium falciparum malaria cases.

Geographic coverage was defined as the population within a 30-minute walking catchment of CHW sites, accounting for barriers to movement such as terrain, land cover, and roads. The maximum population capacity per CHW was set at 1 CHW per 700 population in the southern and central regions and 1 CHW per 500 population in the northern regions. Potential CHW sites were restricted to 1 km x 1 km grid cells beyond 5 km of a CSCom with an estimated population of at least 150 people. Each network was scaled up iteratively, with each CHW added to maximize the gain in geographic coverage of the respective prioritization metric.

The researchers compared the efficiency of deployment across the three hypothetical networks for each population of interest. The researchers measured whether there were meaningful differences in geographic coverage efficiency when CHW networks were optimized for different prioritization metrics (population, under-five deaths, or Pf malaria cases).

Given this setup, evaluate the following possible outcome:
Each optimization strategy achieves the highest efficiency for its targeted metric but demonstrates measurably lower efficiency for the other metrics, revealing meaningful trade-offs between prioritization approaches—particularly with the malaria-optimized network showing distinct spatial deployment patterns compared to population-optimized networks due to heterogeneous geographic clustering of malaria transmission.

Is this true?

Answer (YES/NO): NO